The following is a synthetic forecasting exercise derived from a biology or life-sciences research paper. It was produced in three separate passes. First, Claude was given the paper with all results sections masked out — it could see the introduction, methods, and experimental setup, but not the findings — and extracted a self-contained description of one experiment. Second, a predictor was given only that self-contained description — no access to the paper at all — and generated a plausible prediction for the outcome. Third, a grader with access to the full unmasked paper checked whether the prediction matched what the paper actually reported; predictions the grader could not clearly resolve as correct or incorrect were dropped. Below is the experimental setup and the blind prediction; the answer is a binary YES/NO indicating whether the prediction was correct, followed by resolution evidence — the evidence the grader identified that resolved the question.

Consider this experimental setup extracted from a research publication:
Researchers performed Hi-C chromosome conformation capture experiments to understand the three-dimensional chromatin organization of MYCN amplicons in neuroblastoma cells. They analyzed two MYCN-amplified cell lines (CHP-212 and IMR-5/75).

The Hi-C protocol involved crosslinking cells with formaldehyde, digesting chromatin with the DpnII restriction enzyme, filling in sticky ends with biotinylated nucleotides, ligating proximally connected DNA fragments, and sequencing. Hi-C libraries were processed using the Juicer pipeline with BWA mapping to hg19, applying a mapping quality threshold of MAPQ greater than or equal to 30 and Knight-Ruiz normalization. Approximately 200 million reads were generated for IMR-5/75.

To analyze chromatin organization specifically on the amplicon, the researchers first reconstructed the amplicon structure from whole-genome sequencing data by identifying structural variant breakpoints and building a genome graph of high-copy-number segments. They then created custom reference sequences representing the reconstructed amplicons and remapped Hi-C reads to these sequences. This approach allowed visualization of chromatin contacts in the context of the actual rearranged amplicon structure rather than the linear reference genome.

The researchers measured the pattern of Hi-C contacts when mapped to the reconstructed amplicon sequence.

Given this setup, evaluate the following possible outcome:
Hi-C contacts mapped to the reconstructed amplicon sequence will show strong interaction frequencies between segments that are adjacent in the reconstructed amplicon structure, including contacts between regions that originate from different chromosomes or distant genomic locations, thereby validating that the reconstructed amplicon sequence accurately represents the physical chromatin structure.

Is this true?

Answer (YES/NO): YES